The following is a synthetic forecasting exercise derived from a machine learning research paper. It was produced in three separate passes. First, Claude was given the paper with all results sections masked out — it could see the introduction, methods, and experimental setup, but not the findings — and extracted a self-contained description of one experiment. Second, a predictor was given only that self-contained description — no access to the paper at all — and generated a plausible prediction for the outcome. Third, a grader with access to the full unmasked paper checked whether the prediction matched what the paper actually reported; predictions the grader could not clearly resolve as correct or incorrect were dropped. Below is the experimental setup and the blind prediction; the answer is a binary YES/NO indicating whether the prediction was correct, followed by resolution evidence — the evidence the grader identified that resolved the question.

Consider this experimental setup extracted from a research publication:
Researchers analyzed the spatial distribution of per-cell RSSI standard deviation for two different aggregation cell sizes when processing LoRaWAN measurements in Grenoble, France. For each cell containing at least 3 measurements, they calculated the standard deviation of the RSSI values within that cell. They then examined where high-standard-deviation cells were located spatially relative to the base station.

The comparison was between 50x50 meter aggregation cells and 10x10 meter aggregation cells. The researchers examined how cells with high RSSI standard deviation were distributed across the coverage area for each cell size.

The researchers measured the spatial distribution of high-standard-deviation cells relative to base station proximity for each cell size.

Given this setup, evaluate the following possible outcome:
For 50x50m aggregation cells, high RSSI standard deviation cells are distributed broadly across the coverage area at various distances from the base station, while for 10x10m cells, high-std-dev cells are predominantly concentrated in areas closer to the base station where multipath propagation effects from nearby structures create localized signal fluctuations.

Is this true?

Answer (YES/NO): NO